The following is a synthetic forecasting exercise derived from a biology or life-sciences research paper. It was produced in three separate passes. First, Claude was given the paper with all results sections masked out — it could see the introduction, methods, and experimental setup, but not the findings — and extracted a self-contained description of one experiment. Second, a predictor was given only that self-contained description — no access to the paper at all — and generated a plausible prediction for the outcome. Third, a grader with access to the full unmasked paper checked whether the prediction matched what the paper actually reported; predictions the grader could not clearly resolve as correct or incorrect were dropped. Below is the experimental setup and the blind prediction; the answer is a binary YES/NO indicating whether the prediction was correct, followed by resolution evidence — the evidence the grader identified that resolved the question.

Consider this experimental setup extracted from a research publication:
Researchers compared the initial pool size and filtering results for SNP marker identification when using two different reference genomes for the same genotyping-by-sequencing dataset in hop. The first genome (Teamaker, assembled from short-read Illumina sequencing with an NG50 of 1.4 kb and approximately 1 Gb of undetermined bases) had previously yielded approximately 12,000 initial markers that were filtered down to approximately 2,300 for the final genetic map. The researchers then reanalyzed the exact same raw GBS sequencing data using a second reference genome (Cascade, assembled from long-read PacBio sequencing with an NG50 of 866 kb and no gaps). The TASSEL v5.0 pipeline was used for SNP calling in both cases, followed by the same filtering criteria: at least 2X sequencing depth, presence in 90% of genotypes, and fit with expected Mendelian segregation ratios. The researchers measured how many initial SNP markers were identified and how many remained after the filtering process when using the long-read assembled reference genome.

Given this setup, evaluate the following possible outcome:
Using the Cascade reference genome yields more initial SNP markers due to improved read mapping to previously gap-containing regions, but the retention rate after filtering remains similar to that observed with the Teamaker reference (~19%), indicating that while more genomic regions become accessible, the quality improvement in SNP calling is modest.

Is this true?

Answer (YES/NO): NO